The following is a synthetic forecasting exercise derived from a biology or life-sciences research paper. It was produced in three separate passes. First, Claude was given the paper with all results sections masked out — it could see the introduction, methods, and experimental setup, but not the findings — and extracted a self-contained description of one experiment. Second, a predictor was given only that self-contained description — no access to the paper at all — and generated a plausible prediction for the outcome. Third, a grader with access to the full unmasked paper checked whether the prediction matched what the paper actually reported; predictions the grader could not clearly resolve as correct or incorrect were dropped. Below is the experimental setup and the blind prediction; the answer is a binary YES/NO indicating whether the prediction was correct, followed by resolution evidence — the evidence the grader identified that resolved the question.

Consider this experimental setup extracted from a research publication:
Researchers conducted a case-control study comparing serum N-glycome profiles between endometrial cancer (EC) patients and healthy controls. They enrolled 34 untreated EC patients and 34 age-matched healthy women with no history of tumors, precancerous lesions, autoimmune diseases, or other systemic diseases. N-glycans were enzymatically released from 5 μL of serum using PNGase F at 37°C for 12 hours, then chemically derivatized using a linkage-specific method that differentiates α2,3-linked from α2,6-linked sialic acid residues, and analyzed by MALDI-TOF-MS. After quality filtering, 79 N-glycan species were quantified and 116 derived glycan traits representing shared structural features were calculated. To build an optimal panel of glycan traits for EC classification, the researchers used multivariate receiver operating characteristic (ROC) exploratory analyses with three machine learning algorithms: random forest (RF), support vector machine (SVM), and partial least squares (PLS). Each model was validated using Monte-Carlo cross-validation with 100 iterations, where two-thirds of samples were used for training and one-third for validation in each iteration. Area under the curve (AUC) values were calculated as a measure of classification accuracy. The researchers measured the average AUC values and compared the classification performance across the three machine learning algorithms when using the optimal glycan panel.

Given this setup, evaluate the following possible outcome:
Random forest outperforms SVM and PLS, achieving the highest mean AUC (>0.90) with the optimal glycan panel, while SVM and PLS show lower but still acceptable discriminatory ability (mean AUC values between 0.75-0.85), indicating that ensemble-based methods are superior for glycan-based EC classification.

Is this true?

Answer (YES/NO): NO